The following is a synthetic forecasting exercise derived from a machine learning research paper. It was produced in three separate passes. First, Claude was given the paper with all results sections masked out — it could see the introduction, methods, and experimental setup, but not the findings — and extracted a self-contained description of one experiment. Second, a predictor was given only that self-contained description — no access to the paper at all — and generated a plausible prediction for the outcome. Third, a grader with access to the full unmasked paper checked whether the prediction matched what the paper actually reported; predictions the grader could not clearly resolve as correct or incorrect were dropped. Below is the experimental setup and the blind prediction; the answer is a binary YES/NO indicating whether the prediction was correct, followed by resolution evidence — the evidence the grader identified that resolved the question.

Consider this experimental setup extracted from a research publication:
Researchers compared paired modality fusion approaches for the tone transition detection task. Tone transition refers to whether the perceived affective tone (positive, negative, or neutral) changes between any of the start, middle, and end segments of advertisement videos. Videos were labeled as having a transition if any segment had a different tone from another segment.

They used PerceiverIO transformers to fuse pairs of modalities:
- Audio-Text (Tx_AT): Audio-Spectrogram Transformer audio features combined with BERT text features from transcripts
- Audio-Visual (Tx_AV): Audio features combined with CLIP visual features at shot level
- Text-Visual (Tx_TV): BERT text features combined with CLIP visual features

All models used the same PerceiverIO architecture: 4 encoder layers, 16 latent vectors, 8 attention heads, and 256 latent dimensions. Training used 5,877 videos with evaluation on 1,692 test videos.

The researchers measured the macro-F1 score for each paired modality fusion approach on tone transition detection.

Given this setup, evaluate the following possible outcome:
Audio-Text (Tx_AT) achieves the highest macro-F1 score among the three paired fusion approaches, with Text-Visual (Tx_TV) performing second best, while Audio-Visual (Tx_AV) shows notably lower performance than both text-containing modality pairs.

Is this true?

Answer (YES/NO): NO